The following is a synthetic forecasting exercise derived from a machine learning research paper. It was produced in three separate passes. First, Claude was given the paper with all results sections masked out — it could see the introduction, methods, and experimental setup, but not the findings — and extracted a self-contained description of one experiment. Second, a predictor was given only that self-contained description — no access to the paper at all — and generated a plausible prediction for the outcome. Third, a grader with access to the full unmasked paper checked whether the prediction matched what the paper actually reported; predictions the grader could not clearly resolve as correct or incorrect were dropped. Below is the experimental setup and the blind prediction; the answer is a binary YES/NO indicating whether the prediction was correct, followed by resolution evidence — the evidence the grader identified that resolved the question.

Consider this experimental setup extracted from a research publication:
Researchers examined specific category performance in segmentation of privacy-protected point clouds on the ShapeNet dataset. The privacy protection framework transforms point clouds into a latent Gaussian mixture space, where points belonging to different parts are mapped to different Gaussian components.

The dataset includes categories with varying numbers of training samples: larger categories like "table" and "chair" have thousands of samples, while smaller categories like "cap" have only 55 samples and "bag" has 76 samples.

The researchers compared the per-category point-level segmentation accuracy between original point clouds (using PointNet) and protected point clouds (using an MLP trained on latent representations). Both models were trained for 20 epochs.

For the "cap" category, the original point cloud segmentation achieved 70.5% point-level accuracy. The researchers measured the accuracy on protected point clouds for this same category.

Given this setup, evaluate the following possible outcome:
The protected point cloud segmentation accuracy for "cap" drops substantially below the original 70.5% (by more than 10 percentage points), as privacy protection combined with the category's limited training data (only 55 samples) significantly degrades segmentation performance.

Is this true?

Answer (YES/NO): NO